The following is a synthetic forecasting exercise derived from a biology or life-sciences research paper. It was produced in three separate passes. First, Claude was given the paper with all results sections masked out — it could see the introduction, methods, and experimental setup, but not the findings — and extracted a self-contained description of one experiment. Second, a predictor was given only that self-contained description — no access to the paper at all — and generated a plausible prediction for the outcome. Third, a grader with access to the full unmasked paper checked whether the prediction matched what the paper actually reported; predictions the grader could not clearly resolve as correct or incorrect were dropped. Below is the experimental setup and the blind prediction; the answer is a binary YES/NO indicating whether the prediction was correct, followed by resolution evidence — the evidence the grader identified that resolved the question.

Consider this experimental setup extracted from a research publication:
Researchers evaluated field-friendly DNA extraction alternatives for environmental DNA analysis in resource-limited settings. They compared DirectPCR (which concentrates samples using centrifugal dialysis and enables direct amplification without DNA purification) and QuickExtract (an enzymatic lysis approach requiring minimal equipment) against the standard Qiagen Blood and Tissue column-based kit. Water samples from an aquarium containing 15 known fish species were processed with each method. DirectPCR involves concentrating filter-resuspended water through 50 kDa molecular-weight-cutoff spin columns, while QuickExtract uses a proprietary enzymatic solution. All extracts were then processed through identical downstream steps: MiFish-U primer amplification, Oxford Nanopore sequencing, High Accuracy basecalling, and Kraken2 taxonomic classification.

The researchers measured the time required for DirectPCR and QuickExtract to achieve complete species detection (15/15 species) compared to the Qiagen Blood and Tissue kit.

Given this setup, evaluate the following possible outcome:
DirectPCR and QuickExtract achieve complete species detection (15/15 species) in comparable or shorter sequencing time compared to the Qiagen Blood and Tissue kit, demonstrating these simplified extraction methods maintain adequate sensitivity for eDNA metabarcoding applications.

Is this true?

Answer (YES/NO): NO